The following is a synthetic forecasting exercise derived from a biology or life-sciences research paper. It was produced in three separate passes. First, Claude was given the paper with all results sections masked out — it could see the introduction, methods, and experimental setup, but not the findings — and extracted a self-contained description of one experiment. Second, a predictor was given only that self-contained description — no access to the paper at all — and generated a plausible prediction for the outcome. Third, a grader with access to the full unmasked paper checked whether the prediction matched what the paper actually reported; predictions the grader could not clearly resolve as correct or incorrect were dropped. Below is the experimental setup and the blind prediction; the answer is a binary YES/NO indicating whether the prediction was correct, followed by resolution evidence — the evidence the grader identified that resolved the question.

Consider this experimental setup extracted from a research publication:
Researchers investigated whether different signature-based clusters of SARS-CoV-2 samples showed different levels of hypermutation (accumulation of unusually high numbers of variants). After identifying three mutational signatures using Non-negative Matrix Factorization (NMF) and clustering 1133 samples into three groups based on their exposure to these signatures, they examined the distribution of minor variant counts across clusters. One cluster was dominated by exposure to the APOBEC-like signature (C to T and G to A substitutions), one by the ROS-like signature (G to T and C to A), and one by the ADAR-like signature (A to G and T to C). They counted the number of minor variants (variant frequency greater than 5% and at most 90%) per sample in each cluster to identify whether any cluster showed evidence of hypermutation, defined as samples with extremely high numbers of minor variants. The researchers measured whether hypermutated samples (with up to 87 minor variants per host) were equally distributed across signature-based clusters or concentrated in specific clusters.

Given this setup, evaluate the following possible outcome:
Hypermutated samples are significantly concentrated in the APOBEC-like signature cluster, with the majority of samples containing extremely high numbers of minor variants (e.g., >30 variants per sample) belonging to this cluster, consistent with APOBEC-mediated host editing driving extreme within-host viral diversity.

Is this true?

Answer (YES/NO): NO